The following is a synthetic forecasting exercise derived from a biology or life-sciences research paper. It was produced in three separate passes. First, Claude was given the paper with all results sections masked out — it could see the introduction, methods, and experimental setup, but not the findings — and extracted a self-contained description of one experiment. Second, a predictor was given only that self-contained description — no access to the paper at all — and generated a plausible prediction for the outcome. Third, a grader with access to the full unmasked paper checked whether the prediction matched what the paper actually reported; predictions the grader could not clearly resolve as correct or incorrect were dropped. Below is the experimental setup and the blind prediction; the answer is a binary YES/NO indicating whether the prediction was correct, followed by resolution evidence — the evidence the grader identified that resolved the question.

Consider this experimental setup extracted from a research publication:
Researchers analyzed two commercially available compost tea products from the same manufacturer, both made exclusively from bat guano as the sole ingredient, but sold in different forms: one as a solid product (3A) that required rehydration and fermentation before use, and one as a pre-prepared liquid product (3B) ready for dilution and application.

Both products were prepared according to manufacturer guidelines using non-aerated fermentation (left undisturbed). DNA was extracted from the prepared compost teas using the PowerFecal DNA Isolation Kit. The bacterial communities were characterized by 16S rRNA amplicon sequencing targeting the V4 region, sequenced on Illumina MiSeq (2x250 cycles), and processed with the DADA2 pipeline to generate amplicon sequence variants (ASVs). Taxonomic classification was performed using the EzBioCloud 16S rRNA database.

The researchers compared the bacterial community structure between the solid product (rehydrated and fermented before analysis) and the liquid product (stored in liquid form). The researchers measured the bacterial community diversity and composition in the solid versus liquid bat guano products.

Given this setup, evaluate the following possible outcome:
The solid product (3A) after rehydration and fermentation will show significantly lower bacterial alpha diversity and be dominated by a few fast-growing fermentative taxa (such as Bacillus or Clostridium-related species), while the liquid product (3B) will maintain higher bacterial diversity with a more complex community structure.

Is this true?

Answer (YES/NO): NO